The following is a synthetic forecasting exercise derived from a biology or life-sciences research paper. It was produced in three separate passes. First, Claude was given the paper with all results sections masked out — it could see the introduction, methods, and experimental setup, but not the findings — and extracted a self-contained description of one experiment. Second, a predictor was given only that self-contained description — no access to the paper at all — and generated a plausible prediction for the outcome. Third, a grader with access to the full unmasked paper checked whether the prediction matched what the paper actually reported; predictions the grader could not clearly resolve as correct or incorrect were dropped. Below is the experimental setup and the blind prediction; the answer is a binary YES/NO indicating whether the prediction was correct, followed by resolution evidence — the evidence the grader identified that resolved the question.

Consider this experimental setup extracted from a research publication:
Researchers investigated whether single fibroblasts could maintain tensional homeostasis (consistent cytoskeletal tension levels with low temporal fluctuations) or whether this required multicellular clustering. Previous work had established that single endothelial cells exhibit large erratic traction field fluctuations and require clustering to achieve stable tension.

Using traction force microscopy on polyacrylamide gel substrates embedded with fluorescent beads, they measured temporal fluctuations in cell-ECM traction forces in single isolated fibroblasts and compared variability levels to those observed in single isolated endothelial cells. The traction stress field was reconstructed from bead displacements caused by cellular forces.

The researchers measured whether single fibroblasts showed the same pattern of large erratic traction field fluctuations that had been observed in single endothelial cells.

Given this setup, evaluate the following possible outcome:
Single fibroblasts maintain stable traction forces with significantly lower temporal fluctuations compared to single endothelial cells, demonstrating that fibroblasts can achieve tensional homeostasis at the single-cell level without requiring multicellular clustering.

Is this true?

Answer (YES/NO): YES